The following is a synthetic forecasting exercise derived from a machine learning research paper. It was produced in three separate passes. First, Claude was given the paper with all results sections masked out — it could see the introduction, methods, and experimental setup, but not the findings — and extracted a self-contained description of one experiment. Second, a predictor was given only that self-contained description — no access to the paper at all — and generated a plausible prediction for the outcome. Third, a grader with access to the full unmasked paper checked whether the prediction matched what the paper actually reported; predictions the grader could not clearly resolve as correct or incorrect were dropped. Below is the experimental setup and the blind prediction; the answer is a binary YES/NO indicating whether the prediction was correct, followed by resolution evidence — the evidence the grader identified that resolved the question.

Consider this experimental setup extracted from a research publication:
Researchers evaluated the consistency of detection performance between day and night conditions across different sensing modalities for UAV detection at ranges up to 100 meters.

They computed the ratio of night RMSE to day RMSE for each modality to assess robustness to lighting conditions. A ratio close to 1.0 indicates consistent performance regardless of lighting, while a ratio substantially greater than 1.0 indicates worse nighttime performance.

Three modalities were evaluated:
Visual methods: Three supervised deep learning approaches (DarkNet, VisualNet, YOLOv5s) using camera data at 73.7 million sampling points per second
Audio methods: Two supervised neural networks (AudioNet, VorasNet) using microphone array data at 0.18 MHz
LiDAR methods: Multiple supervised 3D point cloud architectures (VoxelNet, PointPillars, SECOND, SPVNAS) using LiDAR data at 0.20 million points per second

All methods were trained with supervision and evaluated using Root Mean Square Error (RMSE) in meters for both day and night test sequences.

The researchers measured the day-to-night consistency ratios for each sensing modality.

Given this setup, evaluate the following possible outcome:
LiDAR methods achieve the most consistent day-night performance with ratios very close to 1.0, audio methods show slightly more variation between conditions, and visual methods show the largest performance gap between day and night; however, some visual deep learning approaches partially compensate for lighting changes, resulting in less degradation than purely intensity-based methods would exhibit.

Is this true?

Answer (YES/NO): NO